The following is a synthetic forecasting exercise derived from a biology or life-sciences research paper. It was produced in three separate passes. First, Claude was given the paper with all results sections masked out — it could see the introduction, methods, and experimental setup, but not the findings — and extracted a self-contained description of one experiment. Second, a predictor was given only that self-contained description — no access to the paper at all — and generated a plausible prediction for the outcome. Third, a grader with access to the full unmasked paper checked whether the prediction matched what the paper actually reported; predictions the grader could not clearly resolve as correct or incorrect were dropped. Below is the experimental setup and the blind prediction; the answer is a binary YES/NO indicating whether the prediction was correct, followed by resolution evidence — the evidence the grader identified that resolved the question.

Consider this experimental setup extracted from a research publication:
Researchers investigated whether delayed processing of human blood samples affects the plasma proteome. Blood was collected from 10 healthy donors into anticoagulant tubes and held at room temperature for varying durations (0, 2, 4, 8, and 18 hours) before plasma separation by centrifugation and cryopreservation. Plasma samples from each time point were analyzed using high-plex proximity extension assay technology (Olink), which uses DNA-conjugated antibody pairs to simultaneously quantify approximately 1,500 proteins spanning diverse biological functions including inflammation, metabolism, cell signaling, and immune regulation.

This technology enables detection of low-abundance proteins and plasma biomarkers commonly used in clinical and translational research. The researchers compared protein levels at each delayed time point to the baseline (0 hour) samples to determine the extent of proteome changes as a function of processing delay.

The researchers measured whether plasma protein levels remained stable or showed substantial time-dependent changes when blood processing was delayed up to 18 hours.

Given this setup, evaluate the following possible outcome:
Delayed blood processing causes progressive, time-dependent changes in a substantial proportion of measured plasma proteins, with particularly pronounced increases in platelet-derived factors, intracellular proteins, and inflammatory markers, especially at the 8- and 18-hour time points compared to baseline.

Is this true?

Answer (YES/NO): NO